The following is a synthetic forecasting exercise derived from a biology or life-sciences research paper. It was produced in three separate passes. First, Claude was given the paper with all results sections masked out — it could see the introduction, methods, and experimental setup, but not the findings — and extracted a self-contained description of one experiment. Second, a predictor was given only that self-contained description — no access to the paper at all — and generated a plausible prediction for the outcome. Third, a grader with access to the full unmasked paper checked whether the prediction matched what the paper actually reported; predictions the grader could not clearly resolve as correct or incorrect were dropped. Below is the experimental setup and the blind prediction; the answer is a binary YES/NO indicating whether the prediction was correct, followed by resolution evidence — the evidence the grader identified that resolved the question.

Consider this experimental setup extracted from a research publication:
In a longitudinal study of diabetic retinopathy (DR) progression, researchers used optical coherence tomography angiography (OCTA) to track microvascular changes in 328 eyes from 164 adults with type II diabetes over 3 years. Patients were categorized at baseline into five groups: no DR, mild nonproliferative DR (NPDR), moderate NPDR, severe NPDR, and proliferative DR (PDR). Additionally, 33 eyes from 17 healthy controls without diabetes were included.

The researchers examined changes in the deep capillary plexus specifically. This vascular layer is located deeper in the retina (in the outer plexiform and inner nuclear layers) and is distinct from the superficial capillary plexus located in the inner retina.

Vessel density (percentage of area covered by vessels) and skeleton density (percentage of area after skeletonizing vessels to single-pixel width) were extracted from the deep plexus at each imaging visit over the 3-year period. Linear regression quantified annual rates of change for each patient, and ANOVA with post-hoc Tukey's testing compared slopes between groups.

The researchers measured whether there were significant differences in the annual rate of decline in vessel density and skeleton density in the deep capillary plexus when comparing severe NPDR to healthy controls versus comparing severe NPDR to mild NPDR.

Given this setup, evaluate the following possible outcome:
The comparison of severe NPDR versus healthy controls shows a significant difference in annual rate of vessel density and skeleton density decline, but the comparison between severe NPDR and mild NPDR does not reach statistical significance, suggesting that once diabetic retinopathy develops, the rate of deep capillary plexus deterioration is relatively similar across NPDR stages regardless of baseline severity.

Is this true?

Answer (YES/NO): YES